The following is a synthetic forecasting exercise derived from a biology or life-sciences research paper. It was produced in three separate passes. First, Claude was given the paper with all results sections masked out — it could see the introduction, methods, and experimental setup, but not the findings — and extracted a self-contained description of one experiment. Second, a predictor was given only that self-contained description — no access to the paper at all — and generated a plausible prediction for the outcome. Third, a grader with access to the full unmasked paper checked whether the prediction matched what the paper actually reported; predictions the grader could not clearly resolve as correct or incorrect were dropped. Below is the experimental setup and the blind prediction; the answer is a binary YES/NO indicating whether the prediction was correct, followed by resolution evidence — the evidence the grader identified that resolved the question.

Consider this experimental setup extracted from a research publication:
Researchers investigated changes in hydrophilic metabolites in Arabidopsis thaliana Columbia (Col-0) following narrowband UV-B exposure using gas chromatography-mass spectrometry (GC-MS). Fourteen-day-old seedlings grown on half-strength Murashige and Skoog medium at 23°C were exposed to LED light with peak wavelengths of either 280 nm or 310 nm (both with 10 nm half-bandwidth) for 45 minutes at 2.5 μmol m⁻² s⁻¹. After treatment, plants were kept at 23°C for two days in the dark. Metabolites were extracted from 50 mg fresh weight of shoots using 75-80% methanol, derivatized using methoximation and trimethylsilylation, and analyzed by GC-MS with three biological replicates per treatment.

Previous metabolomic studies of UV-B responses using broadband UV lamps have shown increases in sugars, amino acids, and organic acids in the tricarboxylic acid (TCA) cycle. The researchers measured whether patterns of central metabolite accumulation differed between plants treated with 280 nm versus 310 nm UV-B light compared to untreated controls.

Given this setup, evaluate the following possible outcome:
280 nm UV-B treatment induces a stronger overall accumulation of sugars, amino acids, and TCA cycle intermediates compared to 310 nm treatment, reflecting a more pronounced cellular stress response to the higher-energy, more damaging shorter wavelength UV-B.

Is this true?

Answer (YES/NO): NO